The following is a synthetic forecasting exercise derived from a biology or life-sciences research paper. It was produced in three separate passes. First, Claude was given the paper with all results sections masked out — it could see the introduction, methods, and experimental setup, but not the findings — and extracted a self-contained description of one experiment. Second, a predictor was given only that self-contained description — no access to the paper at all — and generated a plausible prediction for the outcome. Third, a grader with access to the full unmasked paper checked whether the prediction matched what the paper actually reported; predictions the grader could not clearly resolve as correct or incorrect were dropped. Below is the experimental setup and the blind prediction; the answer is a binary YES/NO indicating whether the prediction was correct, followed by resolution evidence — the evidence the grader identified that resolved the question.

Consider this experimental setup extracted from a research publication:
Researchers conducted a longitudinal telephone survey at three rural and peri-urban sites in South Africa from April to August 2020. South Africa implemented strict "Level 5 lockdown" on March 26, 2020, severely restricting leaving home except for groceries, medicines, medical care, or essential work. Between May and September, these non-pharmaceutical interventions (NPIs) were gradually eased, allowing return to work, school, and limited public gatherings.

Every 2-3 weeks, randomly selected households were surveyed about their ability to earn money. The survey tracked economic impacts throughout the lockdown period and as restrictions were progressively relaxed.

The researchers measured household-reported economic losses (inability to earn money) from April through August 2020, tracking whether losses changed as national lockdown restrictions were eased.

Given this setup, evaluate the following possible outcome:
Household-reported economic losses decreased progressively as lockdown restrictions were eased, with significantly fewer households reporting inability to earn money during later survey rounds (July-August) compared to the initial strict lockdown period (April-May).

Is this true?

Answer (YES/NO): YES